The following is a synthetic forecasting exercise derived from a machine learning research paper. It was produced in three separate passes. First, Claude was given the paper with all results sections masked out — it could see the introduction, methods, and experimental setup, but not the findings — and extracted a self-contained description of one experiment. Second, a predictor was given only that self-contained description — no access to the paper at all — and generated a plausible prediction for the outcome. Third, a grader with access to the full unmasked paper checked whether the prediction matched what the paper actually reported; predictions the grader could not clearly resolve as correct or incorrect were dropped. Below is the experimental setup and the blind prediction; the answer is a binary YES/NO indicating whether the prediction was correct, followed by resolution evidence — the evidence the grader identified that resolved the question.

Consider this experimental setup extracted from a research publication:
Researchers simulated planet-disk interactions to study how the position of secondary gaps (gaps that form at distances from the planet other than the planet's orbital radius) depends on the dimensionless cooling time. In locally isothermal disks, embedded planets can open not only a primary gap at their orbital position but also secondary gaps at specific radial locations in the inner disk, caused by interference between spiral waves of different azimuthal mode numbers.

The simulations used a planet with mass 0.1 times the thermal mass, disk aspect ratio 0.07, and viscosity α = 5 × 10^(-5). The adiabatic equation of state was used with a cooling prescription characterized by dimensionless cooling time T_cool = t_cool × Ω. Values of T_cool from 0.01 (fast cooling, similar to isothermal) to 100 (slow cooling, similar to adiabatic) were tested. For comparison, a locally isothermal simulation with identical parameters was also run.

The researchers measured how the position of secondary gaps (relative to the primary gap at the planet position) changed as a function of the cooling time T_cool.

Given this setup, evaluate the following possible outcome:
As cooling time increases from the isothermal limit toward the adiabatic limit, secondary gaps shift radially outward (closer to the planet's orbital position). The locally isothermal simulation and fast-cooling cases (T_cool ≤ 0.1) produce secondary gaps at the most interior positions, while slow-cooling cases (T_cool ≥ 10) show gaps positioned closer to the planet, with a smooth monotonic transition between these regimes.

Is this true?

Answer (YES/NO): NO